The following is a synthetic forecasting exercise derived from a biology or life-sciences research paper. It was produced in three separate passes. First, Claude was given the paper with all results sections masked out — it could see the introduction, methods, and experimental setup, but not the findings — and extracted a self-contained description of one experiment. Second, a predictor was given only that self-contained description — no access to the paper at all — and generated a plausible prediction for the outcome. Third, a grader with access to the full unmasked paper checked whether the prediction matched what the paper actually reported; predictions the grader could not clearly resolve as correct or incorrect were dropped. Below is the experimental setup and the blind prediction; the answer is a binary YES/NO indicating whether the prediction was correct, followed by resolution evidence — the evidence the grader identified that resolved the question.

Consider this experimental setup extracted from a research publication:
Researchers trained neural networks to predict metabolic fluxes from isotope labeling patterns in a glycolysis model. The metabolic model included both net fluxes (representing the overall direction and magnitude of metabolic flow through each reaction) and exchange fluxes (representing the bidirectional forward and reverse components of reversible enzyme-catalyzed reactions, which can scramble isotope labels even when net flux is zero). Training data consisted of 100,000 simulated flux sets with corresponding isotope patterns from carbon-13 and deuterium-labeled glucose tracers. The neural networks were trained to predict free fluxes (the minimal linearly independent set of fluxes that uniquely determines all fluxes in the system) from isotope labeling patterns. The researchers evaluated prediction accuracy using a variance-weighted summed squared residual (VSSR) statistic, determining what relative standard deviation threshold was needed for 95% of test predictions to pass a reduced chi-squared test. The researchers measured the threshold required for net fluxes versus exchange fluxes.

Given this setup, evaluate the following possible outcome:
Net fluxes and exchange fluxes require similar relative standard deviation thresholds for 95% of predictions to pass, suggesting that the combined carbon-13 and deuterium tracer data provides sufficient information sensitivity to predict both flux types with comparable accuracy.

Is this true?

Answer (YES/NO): NO